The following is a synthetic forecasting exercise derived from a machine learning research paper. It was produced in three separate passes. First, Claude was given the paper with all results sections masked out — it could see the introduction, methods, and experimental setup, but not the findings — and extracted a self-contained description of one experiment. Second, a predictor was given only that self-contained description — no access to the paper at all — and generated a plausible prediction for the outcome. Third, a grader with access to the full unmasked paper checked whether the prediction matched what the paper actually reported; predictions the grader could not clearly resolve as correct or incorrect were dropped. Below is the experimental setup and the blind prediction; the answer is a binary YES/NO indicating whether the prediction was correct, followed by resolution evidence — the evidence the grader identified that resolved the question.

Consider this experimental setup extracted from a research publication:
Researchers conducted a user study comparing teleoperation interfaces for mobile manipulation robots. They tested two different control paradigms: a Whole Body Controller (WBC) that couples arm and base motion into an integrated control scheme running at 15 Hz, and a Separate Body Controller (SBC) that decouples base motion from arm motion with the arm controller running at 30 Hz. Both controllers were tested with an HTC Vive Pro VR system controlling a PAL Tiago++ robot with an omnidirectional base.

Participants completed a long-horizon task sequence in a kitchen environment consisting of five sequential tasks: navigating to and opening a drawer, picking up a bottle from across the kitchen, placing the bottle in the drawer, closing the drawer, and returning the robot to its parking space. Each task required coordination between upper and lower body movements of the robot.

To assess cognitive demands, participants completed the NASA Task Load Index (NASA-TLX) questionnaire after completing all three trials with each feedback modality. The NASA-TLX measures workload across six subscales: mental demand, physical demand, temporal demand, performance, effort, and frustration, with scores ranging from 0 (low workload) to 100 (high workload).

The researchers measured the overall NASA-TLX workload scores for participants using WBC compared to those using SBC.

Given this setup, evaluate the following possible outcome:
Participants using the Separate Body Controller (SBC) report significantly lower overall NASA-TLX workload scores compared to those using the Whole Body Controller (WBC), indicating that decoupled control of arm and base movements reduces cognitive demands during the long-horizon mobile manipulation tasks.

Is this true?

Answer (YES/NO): NO